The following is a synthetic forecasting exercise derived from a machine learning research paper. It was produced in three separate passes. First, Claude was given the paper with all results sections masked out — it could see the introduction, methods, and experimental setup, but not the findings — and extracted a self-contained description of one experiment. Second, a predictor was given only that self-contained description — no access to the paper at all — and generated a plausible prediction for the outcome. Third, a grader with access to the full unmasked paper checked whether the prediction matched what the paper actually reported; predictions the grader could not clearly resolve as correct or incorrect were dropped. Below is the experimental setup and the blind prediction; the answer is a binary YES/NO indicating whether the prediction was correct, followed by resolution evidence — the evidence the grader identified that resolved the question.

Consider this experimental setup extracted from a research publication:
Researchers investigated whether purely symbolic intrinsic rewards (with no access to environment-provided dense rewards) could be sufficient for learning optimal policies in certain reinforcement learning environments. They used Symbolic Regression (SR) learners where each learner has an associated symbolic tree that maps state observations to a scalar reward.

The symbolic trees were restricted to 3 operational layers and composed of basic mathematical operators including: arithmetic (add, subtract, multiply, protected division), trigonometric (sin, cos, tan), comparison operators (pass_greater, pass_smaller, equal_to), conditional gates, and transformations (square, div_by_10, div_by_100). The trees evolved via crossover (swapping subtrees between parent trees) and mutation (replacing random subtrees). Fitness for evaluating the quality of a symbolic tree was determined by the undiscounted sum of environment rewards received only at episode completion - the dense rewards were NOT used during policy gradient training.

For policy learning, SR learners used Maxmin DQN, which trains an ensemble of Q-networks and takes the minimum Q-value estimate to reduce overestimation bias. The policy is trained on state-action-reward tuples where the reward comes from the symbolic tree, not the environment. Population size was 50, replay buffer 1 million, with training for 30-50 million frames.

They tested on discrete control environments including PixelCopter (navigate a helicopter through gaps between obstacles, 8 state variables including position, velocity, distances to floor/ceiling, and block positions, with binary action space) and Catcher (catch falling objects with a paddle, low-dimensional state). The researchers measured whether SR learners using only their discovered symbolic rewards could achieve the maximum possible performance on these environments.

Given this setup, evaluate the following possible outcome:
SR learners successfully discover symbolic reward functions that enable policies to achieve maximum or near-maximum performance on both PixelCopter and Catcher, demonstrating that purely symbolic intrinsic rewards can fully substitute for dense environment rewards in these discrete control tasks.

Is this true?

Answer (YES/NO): YES